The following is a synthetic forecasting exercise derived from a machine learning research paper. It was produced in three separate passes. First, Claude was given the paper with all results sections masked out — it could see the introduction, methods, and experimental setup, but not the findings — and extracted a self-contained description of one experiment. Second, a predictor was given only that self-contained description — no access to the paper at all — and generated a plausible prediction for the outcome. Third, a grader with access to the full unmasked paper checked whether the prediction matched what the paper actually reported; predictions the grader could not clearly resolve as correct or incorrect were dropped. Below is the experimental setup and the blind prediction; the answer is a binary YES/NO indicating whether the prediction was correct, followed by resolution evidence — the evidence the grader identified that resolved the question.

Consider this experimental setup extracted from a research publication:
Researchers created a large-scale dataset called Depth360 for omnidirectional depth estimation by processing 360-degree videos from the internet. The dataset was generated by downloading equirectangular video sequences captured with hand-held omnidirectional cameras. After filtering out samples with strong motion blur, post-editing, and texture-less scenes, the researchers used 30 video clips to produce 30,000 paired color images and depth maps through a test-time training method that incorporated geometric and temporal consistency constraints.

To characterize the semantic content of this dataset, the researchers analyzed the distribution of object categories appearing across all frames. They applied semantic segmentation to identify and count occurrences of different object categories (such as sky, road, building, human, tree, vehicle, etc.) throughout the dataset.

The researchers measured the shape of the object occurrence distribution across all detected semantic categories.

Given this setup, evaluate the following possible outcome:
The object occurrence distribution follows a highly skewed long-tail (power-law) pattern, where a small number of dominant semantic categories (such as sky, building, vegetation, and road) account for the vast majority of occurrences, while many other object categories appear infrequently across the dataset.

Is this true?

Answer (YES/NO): YES